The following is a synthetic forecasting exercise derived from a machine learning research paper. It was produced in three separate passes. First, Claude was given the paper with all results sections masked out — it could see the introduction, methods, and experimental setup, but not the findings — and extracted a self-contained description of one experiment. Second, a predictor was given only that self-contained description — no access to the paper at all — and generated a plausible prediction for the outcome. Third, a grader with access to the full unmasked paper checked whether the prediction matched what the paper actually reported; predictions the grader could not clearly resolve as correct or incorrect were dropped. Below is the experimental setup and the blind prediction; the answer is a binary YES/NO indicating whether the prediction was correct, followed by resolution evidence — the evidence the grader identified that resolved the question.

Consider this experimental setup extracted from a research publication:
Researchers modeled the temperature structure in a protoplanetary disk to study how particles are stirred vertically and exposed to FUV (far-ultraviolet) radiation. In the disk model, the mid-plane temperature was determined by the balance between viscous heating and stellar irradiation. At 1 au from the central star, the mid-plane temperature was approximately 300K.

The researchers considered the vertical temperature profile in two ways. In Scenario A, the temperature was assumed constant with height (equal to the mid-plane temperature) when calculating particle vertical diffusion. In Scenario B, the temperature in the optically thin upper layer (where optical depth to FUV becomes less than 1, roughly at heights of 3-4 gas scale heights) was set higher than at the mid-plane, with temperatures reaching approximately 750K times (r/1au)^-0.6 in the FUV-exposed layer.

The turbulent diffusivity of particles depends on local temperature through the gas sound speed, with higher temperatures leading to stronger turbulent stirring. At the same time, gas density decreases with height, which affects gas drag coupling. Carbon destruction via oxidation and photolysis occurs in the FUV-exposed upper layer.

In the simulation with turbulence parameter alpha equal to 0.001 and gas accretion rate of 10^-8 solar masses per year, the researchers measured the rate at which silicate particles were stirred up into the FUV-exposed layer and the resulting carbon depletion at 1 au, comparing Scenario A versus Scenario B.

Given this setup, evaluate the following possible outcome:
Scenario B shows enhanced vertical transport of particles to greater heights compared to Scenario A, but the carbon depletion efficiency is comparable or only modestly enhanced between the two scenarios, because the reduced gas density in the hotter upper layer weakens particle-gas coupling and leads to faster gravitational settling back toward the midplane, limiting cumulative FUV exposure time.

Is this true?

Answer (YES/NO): NO